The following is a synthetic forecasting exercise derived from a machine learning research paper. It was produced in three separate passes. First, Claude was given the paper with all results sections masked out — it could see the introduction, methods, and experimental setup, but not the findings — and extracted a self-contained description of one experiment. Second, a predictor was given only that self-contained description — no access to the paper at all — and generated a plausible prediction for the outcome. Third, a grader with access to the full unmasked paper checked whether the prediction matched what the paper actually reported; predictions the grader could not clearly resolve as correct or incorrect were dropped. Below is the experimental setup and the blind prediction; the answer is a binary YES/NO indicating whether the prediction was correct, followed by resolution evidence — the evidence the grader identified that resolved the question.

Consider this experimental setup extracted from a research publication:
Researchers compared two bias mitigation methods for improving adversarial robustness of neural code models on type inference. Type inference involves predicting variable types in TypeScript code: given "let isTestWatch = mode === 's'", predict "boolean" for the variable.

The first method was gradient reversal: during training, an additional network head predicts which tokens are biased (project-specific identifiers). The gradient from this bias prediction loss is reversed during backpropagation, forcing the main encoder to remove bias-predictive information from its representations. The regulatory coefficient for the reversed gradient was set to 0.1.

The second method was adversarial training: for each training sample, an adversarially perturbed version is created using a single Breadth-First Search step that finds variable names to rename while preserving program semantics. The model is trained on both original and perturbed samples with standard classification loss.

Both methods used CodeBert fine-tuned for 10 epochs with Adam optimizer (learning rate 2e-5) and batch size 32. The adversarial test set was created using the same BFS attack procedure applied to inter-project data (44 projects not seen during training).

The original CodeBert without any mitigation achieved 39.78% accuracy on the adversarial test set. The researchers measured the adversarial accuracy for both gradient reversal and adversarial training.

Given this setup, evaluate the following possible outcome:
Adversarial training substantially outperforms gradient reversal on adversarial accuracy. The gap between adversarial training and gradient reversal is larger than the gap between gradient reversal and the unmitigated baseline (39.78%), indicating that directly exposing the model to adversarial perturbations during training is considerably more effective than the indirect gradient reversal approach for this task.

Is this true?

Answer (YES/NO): YES